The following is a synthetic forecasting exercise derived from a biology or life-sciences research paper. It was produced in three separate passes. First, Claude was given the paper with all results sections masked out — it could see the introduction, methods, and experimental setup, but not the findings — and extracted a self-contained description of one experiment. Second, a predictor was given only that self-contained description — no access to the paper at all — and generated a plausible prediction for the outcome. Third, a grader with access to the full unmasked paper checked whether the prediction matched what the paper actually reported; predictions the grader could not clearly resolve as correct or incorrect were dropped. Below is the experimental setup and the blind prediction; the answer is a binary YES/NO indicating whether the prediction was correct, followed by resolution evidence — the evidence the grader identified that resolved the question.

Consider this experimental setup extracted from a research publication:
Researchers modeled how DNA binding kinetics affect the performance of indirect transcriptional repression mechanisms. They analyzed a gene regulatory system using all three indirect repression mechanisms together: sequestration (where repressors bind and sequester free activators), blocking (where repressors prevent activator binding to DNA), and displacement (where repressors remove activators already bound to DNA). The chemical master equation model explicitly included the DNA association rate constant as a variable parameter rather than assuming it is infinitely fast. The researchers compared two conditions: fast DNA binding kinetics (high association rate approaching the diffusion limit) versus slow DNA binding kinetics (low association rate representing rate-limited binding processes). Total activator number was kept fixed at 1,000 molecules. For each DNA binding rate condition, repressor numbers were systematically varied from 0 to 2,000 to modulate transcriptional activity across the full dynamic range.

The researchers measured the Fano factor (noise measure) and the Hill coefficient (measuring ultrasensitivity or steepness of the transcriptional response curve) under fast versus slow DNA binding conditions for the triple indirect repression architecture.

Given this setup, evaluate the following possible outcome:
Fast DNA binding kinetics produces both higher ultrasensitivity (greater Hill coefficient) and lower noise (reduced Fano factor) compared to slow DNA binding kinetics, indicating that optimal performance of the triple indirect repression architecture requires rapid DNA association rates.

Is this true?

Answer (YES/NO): NO